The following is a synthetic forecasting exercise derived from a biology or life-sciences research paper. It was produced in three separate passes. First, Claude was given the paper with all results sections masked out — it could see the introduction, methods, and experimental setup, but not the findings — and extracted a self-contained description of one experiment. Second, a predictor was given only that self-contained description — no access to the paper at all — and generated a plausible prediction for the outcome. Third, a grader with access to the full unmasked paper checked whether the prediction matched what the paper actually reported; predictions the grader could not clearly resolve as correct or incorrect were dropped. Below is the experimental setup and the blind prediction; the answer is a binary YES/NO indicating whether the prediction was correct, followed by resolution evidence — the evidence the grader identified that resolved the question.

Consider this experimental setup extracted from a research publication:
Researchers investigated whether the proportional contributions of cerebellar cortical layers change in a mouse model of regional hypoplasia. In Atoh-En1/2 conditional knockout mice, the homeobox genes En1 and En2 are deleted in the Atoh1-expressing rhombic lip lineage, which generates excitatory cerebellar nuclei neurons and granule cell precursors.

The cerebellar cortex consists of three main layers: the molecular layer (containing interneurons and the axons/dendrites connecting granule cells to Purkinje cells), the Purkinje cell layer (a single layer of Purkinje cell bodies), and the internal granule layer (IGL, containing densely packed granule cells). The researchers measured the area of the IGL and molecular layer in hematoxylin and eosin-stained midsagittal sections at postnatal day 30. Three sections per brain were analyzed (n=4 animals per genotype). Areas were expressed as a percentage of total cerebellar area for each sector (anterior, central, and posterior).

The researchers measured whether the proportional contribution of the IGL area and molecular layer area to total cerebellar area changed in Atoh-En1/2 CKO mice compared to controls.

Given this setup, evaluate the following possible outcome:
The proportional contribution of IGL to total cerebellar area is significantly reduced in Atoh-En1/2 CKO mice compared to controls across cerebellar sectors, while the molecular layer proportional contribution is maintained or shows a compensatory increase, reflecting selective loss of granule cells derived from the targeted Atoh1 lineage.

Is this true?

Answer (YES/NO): NO